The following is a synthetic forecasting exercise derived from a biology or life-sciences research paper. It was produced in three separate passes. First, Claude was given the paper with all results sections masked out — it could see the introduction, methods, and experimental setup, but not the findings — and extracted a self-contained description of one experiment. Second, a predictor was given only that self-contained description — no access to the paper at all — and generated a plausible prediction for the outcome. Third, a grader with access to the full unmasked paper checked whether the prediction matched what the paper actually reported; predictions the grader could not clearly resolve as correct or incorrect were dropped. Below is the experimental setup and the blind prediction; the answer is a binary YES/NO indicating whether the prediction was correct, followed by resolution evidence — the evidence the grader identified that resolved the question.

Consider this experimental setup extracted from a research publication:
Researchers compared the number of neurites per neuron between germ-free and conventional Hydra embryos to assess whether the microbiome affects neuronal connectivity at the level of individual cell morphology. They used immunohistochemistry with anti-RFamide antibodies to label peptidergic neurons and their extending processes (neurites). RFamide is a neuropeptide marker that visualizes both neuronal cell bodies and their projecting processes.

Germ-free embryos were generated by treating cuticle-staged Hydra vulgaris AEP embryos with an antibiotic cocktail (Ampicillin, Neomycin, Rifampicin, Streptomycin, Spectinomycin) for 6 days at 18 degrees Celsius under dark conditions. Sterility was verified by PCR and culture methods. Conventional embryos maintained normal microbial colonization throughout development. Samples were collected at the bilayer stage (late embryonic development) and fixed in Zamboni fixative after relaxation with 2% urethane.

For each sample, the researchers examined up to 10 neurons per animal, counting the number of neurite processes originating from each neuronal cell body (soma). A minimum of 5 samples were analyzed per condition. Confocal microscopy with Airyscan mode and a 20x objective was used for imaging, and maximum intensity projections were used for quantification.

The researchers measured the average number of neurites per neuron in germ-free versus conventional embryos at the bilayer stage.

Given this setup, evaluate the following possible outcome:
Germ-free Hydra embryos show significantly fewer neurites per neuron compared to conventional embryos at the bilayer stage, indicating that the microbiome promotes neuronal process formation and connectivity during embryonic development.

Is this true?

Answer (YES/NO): YES